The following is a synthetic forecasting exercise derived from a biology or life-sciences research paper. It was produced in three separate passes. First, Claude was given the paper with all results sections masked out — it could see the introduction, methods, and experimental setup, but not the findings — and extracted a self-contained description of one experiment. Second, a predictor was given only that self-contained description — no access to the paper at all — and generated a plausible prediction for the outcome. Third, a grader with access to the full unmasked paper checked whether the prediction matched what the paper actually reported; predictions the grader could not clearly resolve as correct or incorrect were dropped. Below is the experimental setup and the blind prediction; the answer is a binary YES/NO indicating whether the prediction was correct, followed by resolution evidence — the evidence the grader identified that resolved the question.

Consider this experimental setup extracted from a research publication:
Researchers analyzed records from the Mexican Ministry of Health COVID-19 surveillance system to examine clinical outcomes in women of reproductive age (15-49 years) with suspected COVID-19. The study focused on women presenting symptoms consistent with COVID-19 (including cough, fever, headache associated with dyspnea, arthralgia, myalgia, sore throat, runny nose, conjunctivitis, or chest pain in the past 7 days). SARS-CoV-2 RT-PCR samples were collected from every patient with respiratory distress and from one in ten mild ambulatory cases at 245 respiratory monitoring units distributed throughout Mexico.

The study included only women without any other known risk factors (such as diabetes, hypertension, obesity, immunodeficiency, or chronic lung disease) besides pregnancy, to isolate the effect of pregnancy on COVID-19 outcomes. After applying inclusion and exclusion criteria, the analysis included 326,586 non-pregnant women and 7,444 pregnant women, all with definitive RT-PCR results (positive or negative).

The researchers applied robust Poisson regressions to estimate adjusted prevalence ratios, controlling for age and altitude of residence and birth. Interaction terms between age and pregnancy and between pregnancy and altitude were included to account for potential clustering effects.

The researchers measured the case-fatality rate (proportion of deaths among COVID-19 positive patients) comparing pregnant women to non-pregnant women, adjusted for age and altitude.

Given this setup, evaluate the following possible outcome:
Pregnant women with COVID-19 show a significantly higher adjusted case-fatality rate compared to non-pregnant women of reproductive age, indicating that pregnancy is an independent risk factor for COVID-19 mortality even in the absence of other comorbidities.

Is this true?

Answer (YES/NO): NO